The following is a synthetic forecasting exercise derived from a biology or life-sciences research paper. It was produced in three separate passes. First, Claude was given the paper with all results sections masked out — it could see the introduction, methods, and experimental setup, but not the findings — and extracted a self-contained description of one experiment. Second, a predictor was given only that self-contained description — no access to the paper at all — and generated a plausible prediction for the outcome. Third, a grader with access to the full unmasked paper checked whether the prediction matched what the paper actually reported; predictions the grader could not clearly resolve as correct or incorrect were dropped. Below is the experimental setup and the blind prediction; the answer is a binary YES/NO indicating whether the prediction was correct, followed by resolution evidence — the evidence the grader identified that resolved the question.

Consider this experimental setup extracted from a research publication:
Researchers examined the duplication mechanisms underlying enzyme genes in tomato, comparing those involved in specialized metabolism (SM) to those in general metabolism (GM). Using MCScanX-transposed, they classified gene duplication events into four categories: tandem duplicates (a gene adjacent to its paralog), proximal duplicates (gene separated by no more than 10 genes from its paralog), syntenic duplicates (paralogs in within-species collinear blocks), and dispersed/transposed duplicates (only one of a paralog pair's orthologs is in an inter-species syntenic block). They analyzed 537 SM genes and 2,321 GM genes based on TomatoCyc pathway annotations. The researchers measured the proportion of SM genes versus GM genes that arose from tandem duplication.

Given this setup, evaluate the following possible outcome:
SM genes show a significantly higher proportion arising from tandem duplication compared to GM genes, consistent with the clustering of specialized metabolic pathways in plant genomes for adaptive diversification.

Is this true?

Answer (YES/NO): YES